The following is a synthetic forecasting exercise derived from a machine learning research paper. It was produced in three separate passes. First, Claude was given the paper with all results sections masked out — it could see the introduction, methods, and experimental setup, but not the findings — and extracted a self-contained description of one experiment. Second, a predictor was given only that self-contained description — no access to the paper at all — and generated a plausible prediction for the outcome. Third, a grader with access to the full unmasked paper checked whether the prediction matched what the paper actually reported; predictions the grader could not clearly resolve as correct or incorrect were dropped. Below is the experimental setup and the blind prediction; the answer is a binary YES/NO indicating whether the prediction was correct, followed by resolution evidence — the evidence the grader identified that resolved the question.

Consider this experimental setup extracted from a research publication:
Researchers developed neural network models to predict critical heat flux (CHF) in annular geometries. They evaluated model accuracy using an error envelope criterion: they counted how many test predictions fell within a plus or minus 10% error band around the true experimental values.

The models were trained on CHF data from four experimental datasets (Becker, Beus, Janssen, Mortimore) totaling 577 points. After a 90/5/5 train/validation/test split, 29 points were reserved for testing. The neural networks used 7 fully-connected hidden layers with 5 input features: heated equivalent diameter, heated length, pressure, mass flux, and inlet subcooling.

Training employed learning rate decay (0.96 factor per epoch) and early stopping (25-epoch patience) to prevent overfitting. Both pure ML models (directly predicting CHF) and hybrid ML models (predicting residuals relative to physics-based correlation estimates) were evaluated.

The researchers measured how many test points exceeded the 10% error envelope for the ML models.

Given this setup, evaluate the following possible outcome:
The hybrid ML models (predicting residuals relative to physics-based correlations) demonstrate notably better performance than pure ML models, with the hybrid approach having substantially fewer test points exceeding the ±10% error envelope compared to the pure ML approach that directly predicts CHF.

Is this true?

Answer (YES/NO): NO